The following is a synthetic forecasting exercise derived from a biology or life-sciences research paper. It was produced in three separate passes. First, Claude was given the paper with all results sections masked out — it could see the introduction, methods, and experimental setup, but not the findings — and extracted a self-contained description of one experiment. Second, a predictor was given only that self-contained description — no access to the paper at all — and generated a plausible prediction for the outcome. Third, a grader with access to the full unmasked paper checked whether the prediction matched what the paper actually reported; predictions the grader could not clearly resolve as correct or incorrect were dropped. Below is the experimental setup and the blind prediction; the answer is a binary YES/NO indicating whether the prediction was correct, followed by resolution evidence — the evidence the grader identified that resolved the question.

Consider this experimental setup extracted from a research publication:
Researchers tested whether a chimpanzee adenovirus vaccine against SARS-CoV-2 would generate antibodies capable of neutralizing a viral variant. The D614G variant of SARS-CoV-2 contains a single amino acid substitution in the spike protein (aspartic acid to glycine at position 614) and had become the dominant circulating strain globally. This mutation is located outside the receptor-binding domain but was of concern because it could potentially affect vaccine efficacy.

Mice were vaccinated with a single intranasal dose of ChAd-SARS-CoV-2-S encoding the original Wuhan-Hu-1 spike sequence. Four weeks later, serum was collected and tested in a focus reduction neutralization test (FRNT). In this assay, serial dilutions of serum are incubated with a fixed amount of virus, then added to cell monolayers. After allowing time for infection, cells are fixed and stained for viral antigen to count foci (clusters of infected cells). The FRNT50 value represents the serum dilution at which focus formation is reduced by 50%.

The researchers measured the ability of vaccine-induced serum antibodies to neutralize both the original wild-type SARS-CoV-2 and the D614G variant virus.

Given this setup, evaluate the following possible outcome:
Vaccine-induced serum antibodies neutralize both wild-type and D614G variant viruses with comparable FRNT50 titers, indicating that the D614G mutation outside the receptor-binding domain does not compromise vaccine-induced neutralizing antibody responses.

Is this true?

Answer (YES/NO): YES